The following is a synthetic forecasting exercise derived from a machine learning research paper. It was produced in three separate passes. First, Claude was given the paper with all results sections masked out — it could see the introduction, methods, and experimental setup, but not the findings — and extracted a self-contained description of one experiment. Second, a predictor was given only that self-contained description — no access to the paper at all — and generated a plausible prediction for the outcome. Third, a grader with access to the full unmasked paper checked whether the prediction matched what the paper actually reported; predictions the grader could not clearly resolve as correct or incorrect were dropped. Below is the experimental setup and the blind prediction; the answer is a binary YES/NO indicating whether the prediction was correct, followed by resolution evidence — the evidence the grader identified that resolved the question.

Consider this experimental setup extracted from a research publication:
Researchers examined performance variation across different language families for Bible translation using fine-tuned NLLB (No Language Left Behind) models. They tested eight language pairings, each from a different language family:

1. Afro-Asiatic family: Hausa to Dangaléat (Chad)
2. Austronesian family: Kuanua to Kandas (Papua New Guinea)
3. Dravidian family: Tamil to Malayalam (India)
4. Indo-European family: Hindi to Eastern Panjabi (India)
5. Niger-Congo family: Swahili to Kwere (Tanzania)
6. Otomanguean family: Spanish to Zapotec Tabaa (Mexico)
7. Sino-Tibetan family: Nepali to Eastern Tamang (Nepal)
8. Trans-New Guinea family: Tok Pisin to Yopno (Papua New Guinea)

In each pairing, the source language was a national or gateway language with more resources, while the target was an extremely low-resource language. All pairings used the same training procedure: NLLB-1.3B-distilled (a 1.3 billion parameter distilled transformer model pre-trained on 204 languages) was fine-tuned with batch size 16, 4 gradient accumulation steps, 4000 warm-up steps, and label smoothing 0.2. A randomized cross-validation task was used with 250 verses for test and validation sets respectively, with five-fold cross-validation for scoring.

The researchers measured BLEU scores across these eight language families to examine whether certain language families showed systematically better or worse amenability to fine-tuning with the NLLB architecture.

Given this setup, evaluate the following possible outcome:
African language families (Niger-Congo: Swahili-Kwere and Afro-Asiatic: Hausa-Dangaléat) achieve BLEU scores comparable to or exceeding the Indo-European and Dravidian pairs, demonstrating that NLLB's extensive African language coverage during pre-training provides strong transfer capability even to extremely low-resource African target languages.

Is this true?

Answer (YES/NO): NO